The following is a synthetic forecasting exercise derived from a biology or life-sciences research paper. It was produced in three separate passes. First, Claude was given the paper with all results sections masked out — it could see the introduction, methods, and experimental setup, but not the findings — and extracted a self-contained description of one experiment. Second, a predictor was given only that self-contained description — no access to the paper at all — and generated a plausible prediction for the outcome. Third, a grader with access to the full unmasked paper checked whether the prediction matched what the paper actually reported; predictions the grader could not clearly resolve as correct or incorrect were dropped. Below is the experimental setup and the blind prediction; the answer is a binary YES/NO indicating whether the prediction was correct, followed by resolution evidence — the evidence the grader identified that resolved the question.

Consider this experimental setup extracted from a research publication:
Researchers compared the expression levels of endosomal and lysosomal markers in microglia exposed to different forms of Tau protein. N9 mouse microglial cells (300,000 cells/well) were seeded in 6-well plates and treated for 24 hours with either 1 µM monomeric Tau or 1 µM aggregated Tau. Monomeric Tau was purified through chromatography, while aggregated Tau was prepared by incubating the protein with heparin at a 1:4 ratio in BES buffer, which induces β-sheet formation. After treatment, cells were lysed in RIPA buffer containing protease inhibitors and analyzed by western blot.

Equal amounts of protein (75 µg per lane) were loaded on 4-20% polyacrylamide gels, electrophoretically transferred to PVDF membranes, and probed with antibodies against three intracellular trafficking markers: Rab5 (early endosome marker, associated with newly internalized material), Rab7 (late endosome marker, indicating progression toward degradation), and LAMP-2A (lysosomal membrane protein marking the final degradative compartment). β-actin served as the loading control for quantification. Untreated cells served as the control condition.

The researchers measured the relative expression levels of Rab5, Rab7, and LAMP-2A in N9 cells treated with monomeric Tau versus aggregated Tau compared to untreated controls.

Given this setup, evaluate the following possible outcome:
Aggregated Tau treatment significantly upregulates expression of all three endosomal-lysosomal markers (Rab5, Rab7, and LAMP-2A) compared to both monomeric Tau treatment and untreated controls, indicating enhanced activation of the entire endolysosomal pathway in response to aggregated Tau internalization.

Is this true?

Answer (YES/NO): NO